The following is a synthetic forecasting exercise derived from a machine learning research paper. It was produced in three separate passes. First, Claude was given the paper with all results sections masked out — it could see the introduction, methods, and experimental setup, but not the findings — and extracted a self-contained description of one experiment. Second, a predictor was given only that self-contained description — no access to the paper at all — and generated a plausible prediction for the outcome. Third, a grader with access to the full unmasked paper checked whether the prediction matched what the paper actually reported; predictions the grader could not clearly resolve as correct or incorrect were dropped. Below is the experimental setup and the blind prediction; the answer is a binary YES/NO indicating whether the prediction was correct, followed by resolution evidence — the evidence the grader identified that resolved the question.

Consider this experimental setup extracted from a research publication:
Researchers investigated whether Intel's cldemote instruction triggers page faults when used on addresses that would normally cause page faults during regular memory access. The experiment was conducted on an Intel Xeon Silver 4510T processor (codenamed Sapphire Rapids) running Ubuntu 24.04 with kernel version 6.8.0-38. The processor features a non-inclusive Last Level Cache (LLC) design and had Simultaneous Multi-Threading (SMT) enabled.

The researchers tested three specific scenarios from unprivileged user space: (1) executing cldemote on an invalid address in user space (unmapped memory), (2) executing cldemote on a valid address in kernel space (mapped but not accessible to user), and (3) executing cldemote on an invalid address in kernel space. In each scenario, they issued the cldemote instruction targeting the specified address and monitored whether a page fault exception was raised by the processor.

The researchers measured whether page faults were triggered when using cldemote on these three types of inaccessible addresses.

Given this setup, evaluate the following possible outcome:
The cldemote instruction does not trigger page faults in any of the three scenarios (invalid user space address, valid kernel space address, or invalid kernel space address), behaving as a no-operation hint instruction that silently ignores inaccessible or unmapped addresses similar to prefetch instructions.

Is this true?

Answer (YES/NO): YES